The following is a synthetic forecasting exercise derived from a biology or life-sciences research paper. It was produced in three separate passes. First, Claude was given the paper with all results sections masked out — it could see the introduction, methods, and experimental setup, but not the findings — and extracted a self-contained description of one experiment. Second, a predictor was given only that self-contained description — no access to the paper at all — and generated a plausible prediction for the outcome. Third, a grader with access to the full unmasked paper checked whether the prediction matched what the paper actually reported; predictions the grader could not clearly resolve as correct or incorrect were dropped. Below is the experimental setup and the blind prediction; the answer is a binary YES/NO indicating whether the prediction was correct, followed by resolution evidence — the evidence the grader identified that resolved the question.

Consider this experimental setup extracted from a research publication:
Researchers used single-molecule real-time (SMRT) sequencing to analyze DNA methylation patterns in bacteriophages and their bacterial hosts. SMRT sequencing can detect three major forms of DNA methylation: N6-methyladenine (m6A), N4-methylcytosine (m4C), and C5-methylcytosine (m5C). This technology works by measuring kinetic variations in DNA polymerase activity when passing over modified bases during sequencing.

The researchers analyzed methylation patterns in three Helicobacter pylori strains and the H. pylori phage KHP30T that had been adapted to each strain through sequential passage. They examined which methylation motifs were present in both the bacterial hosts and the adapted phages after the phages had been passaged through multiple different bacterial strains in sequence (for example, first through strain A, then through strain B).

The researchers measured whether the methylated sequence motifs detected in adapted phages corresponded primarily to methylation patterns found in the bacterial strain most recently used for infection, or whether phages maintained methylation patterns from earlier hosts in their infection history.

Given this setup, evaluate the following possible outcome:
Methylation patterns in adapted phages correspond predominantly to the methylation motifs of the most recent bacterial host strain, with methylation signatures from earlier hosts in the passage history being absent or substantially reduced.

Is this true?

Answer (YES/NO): YES